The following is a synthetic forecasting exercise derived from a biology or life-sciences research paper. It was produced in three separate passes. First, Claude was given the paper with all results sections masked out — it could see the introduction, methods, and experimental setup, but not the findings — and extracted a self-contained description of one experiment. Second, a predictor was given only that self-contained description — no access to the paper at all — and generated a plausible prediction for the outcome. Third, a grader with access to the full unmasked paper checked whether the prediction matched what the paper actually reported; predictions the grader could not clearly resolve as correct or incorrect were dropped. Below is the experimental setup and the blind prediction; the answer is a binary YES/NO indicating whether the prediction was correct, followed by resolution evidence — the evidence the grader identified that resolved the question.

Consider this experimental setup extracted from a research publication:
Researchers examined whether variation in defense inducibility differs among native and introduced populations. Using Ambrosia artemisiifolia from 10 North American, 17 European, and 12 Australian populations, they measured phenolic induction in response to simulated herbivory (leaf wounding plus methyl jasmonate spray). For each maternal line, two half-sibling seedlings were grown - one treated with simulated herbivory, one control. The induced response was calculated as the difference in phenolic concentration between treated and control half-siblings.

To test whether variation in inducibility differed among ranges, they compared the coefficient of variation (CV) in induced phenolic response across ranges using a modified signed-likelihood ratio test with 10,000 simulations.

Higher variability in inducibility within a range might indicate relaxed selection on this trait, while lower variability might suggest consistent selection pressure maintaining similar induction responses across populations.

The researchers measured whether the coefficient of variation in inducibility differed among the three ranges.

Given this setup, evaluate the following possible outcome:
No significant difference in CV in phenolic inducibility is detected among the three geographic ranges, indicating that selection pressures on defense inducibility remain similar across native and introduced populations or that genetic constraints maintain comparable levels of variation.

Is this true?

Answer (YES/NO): YES